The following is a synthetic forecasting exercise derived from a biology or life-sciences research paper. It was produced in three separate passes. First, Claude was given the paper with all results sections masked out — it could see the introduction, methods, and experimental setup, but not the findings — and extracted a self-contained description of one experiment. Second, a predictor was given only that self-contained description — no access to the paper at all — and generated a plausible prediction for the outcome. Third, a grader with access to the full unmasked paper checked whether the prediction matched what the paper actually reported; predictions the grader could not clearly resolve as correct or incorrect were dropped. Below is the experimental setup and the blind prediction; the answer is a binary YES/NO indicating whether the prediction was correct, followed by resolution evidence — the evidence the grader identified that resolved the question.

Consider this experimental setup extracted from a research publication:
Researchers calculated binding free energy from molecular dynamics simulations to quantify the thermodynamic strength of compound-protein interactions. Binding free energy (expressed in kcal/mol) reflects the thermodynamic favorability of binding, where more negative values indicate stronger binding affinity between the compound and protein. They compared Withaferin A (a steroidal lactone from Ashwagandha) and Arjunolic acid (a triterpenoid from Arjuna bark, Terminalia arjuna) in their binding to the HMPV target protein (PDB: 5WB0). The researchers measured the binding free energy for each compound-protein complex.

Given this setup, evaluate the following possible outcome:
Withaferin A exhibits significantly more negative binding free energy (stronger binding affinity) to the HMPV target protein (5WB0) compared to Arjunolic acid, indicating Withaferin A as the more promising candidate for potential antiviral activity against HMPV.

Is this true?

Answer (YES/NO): YES